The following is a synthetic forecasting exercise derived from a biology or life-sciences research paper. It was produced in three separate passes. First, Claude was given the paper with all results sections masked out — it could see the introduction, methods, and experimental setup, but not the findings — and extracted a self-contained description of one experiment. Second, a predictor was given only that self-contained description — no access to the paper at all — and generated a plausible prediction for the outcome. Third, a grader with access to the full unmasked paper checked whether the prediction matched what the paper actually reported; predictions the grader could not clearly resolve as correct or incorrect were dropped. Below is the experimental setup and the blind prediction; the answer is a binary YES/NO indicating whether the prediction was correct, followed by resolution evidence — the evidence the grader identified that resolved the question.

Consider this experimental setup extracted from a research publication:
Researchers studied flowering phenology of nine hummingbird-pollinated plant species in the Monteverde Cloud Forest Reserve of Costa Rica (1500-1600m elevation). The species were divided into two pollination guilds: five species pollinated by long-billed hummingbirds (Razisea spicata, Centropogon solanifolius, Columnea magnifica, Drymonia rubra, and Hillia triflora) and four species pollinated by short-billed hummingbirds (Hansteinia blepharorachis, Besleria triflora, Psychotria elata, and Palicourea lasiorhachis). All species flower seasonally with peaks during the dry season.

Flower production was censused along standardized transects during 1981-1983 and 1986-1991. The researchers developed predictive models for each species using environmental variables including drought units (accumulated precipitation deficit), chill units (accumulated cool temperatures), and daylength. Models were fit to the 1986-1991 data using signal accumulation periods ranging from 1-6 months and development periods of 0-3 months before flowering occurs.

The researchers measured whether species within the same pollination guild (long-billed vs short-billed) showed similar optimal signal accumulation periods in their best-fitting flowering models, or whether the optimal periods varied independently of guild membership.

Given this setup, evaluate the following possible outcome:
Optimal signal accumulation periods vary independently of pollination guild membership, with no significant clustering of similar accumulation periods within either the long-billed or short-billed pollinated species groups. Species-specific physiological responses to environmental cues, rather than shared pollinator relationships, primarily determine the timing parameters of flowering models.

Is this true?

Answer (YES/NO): YES